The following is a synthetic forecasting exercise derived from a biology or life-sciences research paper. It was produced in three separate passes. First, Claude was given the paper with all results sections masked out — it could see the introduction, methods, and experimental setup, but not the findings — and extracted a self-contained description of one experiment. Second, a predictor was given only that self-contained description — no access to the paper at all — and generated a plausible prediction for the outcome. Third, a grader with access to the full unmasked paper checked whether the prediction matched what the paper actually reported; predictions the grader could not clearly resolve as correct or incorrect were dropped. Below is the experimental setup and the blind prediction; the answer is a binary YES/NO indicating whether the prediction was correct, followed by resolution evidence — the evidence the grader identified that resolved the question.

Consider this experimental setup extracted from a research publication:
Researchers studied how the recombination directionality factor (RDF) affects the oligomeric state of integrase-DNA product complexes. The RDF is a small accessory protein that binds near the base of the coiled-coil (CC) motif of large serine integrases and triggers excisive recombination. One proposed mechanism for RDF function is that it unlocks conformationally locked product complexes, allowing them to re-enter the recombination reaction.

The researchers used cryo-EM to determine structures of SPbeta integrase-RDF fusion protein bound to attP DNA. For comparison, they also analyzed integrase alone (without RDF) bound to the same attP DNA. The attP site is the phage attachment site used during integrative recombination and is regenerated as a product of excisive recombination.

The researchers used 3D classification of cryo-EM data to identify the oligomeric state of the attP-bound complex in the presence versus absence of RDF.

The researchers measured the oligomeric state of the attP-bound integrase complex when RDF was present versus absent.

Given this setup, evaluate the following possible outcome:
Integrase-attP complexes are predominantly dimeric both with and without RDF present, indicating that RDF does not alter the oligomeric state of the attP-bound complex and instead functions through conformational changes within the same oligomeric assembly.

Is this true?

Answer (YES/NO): NO